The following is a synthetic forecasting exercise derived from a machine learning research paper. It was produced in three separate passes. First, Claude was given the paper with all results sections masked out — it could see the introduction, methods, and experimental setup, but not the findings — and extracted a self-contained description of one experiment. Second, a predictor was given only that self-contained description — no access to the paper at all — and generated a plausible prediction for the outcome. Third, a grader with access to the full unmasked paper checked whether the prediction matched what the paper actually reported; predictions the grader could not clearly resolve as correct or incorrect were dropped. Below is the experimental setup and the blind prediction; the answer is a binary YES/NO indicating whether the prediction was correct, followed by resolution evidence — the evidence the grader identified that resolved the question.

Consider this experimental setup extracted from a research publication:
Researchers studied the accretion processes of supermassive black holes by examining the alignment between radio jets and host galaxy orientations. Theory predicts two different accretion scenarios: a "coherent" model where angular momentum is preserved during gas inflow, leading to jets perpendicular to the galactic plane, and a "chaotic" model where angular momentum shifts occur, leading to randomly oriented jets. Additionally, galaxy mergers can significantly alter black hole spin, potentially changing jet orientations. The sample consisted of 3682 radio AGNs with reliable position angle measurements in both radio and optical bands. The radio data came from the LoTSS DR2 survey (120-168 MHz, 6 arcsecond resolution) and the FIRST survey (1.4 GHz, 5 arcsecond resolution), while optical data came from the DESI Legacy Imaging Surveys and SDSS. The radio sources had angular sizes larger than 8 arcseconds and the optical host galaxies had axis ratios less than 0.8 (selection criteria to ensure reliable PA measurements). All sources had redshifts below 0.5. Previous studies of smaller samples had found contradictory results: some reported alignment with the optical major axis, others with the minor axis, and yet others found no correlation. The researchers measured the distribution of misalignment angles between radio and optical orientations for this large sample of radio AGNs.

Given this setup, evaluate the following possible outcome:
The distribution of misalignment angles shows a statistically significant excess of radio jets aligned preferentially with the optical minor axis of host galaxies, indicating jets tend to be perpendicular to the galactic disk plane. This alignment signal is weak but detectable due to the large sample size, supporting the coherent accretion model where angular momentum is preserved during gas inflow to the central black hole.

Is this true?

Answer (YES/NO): NO